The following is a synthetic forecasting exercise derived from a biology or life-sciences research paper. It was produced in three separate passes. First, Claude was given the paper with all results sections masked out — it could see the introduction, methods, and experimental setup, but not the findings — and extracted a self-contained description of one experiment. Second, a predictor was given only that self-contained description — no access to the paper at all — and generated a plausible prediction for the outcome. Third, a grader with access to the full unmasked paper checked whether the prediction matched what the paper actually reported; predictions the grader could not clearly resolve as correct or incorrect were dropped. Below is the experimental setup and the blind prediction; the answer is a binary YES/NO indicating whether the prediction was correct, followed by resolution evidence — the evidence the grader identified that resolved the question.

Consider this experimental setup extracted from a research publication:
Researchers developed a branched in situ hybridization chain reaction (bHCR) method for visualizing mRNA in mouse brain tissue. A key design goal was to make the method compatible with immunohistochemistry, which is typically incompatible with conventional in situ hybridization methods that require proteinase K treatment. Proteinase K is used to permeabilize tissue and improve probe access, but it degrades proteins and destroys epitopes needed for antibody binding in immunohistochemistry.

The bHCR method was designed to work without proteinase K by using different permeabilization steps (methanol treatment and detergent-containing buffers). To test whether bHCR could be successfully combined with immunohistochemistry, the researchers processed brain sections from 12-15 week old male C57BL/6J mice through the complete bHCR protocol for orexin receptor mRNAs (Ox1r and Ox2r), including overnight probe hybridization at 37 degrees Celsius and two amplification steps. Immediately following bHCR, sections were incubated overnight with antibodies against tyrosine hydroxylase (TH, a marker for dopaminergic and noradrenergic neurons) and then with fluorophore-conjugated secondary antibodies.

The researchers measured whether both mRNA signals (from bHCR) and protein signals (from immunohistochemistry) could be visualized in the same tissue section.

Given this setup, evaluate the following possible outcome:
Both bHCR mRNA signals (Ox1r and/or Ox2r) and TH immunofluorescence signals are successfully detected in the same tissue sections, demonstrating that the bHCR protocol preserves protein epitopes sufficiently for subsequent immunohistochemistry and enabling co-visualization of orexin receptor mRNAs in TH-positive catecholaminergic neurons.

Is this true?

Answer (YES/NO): YES